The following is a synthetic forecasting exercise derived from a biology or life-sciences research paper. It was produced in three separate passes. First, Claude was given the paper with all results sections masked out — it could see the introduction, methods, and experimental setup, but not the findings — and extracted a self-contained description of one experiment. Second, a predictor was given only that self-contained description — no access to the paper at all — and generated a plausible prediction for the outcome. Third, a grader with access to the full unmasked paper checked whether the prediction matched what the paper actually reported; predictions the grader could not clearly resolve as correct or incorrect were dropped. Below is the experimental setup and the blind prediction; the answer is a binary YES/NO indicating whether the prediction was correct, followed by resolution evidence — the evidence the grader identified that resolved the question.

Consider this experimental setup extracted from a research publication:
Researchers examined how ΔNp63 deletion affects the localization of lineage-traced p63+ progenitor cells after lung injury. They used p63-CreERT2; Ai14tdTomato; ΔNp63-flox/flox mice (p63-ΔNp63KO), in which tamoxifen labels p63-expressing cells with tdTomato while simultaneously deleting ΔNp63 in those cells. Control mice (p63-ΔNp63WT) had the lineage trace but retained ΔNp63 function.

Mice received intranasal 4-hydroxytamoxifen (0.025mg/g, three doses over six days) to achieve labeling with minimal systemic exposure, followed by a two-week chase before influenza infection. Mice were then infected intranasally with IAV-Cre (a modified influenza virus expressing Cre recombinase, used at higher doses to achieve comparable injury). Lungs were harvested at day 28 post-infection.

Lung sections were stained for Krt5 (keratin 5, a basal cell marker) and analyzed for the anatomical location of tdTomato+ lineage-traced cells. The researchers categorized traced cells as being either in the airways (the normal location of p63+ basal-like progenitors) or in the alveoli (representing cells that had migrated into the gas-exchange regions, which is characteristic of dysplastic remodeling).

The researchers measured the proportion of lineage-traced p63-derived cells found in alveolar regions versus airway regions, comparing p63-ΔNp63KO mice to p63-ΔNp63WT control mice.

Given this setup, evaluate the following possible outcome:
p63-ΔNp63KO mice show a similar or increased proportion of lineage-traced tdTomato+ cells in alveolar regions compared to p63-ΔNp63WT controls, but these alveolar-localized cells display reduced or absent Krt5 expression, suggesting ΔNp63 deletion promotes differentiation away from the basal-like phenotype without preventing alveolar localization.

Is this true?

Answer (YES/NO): NO